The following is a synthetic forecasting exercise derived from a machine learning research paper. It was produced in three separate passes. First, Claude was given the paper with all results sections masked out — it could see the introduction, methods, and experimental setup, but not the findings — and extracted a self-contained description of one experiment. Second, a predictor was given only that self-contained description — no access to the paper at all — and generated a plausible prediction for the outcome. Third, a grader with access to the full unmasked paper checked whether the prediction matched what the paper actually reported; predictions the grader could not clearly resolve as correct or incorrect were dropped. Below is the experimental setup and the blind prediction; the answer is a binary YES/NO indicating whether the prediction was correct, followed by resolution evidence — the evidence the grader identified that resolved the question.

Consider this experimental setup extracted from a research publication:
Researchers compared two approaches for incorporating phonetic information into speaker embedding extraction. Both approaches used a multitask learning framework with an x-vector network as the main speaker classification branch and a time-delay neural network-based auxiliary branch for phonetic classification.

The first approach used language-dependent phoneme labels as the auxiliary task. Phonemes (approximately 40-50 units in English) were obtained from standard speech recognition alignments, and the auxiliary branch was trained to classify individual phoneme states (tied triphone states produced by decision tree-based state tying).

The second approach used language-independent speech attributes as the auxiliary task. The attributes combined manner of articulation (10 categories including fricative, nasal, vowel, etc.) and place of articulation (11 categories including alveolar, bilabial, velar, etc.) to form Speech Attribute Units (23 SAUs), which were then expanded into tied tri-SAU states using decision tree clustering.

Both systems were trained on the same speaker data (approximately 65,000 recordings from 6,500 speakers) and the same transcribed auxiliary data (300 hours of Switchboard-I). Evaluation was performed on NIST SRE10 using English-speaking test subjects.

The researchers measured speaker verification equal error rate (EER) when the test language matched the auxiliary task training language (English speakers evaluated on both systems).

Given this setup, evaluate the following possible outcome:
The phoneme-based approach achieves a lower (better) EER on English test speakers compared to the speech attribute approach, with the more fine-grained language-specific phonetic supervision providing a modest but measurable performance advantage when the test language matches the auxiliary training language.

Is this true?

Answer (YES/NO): NO